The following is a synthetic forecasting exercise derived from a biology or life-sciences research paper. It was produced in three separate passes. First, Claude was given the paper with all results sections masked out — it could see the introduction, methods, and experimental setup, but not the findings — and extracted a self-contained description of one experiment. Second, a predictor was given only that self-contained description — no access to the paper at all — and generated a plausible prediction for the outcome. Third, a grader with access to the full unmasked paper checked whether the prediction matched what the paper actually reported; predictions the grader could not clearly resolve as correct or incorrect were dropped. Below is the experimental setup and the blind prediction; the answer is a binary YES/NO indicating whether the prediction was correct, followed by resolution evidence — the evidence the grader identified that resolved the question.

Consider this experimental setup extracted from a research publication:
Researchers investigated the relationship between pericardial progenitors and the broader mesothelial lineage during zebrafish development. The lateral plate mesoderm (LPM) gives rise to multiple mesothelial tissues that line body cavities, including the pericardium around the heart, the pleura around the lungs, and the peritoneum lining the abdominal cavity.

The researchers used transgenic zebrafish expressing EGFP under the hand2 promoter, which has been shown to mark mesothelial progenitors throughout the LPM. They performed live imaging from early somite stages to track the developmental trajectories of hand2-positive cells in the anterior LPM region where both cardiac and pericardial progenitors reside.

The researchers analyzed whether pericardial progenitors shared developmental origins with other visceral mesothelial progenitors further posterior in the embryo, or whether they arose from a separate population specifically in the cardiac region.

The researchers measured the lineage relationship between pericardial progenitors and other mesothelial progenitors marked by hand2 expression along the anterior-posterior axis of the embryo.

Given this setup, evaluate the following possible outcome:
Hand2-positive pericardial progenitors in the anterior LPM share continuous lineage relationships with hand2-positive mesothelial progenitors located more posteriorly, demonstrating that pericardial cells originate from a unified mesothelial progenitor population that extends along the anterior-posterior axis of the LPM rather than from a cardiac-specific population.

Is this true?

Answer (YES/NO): YES